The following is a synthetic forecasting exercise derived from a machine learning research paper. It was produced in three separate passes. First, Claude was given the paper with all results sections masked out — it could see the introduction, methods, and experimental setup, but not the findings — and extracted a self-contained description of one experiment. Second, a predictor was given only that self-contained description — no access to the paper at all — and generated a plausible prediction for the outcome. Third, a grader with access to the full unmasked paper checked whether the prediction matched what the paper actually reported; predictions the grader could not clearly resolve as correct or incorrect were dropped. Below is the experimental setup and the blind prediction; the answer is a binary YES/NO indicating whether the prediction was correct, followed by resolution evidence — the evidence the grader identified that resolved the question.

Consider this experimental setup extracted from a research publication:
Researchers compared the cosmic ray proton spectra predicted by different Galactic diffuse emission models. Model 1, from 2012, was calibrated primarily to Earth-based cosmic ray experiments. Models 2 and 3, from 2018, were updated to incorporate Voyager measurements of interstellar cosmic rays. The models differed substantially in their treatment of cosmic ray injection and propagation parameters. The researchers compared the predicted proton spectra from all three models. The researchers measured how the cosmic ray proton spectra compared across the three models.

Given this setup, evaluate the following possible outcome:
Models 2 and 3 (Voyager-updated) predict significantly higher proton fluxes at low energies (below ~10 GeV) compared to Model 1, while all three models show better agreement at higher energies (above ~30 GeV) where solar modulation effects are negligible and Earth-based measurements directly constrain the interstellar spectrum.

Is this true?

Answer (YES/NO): NO